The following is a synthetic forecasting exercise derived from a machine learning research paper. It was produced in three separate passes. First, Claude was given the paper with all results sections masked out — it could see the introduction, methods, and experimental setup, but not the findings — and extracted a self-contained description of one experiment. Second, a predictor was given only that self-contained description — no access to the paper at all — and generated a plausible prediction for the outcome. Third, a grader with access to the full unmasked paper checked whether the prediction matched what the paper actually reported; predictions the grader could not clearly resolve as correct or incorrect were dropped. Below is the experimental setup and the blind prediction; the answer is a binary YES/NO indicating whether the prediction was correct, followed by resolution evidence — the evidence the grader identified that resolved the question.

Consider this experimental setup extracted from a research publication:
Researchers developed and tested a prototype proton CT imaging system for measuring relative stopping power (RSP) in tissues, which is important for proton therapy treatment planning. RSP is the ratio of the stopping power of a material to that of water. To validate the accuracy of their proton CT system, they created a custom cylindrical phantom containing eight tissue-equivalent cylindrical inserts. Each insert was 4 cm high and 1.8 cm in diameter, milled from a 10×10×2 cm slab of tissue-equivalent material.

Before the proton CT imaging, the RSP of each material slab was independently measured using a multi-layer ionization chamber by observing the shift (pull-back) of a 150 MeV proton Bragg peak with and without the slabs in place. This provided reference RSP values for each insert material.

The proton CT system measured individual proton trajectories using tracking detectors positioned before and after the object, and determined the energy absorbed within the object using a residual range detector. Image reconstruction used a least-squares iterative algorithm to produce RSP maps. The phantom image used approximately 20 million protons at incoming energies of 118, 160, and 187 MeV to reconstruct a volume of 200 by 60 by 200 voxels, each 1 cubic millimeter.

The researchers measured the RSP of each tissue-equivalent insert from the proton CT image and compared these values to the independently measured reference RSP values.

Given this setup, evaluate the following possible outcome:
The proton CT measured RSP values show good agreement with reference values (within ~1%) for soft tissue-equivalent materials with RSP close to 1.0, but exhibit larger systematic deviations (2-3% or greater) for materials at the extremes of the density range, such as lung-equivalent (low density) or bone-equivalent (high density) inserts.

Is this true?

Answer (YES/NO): NO